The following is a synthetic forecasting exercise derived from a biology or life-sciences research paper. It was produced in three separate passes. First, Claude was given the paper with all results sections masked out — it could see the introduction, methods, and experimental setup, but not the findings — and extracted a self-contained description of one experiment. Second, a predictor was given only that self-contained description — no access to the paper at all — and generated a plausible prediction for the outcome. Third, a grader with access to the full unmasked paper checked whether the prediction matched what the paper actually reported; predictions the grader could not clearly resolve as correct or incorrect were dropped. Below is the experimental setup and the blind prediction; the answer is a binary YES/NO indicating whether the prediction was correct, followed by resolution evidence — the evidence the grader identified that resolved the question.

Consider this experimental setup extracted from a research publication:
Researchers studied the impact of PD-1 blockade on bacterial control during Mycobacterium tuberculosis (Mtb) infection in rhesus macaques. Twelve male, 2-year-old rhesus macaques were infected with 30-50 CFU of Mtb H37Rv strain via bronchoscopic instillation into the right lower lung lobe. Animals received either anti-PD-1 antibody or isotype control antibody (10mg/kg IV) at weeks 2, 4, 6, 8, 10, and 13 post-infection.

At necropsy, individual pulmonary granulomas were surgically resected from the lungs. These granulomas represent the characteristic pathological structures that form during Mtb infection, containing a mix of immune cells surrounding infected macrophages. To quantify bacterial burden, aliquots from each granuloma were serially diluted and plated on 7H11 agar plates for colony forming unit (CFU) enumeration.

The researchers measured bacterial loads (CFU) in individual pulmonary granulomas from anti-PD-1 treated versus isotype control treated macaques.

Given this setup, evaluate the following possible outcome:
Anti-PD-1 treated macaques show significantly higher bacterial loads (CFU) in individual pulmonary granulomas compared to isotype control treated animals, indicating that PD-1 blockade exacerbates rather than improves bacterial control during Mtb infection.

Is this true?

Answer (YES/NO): YES